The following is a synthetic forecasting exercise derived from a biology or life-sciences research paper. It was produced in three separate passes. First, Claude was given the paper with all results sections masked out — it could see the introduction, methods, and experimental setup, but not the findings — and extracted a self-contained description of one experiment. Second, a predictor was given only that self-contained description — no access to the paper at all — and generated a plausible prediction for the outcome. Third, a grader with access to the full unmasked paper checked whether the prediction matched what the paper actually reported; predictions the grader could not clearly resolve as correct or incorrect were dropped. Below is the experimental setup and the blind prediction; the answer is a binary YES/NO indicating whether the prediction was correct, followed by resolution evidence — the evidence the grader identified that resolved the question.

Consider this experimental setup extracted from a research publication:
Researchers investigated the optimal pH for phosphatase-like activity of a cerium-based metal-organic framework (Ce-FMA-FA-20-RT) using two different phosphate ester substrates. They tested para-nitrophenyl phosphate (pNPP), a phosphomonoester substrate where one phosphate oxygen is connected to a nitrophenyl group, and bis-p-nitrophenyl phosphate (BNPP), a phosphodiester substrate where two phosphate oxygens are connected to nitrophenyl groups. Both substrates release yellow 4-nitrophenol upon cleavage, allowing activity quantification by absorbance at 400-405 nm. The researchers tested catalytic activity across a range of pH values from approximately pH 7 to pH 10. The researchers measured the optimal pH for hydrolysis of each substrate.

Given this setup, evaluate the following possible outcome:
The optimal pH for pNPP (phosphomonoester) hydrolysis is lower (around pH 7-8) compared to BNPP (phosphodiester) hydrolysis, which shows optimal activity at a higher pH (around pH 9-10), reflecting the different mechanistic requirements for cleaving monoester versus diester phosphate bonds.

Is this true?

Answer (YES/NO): NO